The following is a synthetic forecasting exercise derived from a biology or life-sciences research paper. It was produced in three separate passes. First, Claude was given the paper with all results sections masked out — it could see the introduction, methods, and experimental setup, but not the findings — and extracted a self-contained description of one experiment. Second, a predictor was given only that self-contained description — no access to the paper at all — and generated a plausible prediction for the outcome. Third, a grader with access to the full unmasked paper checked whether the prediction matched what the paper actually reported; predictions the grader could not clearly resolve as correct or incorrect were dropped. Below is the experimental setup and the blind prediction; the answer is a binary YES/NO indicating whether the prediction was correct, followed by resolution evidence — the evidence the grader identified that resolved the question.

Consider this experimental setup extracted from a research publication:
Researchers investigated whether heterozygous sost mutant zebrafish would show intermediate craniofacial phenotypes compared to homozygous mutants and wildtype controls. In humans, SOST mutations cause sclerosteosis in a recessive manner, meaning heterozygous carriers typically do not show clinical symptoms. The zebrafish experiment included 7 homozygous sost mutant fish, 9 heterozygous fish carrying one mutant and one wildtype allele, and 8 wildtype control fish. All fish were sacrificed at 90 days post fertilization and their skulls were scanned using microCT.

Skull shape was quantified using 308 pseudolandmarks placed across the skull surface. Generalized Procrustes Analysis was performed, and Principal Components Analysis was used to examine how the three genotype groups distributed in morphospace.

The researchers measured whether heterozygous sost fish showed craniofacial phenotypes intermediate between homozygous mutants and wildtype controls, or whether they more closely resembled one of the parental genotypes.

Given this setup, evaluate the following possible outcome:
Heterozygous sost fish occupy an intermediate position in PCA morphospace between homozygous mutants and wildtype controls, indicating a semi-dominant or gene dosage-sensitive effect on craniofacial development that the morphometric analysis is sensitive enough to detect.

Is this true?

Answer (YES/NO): YES